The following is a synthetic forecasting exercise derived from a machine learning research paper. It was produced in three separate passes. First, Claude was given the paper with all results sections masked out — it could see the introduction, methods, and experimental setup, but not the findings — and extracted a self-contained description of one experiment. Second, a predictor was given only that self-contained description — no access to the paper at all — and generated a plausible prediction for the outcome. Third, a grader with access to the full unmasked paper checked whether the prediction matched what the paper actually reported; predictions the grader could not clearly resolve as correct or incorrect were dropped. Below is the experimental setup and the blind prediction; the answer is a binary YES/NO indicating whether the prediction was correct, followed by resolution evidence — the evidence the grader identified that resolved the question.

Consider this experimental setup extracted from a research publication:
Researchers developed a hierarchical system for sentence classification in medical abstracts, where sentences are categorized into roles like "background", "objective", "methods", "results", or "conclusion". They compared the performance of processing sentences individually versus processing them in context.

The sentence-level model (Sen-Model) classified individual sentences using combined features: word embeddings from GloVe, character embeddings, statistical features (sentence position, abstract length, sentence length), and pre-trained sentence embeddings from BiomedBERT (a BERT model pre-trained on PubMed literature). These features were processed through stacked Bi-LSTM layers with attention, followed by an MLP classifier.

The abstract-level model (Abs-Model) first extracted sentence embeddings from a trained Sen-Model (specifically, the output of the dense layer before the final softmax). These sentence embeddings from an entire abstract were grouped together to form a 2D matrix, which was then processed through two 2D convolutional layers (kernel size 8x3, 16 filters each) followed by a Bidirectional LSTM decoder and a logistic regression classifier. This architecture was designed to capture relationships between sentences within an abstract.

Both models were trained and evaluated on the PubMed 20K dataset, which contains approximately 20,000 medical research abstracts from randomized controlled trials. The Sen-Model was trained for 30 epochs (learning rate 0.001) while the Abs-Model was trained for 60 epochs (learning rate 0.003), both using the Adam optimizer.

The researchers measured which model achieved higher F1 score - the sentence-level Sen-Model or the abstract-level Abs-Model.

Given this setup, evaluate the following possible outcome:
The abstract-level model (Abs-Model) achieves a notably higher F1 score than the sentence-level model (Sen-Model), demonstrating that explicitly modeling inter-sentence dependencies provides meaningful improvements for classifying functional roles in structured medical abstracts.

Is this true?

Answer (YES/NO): YES